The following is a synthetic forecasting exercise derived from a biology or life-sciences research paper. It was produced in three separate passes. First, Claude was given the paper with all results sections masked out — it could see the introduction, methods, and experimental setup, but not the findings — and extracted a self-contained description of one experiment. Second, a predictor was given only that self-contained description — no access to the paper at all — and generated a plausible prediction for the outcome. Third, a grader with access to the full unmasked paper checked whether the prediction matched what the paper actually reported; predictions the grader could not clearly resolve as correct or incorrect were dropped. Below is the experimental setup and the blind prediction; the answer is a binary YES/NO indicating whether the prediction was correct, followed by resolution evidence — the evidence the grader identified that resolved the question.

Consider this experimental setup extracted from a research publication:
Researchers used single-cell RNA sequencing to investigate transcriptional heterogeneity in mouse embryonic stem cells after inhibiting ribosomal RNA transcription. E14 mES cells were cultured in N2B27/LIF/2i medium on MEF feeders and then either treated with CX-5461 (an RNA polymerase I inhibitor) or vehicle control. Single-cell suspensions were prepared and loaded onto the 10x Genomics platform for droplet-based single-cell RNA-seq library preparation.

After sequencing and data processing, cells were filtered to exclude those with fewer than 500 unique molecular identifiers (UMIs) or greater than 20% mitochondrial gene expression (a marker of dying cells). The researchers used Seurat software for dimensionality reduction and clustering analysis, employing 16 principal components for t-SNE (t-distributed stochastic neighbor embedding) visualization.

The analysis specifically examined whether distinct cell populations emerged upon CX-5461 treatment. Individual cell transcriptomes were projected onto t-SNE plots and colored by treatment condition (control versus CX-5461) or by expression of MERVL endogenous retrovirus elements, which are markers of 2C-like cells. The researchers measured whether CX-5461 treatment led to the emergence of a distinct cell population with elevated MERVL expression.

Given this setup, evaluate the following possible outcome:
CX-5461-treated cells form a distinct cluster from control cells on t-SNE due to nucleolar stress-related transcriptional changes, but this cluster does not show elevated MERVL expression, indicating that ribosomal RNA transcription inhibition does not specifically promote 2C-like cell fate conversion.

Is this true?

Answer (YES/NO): NO